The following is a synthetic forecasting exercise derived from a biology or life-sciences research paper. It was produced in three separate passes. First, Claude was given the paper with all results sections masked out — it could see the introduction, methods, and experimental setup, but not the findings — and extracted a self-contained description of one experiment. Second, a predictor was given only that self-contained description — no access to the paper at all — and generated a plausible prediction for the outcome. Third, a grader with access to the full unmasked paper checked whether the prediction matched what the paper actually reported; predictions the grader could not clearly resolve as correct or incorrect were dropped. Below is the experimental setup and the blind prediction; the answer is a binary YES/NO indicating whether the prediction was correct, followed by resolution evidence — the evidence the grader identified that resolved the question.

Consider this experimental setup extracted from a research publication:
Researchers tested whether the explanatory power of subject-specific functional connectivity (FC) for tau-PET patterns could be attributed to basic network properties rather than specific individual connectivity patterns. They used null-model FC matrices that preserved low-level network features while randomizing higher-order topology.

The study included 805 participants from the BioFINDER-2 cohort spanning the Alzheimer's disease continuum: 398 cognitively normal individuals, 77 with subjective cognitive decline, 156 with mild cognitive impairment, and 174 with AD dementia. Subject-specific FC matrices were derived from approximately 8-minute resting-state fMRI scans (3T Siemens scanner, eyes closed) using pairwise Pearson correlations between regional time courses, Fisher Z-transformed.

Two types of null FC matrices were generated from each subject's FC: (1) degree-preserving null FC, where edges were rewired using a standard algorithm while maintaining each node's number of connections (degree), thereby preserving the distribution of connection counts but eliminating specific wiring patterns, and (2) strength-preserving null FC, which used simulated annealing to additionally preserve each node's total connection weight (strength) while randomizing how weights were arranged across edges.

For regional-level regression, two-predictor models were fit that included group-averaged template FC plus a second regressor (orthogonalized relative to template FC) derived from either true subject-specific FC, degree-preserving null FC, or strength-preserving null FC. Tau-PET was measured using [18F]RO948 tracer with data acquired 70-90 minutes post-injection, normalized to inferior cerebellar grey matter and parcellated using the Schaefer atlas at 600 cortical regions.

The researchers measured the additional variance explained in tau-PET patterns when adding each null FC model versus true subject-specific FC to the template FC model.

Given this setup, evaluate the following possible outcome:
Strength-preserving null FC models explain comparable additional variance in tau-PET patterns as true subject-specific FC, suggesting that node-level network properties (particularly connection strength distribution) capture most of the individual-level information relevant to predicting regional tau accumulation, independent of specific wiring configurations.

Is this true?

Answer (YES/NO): NO